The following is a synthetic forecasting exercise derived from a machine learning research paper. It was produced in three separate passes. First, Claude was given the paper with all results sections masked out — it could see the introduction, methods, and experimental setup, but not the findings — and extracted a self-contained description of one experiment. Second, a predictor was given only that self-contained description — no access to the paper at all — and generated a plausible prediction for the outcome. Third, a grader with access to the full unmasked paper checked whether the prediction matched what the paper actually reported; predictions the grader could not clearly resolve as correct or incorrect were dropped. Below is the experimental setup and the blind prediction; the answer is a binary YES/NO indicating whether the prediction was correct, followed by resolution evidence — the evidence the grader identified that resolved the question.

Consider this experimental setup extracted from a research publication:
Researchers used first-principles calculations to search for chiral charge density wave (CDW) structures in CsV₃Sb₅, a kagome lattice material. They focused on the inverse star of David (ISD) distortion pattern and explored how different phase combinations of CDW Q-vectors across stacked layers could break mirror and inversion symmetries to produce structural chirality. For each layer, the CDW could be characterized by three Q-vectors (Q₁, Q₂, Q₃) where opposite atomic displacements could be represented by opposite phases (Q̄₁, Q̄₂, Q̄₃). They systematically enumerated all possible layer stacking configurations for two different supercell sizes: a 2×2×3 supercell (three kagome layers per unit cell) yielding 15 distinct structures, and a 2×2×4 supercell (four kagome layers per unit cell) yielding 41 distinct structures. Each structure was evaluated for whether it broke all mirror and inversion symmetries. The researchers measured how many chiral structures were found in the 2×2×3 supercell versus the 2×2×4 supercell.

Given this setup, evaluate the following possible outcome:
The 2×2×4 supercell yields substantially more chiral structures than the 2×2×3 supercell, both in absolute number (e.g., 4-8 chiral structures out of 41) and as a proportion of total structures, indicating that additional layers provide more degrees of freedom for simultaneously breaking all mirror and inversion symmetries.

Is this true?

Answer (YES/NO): NO